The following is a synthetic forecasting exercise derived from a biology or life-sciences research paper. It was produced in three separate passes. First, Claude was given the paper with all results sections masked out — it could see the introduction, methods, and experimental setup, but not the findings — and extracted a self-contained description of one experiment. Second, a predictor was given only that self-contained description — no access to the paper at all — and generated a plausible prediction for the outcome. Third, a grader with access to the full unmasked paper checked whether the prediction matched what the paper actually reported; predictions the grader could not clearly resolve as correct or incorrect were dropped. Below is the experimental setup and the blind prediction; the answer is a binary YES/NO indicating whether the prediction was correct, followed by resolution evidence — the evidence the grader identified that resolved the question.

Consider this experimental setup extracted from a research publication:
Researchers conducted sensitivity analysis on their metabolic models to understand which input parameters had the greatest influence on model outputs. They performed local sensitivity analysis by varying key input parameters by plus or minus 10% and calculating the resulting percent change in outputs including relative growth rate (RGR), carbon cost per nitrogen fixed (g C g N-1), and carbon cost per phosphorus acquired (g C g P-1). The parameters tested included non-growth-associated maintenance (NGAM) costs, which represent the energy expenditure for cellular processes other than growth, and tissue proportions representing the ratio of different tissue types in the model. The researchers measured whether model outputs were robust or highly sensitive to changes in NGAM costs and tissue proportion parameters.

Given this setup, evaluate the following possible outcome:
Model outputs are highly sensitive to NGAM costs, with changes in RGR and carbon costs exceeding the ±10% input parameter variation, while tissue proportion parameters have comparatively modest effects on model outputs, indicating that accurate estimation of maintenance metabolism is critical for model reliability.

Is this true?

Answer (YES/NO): NO